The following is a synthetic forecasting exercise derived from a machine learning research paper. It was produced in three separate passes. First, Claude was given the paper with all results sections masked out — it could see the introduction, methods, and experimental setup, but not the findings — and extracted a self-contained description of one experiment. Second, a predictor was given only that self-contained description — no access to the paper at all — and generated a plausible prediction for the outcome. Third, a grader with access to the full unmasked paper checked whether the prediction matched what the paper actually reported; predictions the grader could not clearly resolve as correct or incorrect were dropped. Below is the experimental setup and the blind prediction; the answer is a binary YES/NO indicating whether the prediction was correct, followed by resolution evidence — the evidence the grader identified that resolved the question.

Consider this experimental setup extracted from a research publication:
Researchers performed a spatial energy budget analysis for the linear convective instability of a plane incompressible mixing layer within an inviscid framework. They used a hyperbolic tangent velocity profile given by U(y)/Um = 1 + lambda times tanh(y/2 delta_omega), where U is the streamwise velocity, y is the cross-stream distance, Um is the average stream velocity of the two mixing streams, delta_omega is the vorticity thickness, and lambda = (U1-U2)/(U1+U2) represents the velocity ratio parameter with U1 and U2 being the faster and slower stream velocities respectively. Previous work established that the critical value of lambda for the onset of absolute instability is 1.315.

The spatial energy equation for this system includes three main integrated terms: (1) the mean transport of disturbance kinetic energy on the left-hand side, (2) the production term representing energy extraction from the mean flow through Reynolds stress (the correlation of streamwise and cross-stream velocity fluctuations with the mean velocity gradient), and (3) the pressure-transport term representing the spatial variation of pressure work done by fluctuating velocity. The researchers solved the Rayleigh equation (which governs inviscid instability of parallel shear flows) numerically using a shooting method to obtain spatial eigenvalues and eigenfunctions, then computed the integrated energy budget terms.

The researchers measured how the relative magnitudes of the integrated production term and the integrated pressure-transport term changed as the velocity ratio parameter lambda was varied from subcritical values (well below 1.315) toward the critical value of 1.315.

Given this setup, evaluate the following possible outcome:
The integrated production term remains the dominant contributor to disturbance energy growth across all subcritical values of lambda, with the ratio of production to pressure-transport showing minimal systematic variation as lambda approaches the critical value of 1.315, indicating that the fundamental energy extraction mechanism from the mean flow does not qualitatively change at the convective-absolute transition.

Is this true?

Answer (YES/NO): NO